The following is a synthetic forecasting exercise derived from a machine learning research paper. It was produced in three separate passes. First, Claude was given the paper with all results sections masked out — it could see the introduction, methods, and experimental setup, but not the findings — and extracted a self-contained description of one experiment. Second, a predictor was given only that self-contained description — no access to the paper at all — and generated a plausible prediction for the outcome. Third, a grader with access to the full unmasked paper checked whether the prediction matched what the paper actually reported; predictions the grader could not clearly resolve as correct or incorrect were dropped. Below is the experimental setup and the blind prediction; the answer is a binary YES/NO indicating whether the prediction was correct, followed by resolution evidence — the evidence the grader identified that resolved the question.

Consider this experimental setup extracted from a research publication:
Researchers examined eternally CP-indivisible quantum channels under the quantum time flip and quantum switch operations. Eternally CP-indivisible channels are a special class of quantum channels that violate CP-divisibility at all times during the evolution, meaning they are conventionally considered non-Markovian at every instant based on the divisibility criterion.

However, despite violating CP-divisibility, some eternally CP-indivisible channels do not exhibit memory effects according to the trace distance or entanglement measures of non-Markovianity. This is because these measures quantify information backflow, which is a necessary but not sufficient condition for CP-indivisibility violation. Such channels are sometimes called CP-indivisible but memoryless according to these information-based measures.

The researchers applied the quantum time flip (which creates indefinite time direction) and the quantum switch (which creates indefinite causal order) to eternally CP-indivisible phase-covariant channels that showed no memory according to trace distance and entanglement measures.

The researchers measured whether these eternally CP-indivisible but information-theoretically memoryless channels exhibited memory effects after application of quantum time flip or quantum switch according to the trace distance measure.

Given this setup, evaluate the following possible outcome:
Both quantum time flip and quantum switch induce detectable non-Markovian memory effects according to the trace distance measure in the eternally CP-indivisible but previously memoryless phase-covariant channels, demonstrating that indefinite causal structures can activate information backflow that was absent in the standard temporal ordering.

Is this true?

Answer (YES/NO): NO